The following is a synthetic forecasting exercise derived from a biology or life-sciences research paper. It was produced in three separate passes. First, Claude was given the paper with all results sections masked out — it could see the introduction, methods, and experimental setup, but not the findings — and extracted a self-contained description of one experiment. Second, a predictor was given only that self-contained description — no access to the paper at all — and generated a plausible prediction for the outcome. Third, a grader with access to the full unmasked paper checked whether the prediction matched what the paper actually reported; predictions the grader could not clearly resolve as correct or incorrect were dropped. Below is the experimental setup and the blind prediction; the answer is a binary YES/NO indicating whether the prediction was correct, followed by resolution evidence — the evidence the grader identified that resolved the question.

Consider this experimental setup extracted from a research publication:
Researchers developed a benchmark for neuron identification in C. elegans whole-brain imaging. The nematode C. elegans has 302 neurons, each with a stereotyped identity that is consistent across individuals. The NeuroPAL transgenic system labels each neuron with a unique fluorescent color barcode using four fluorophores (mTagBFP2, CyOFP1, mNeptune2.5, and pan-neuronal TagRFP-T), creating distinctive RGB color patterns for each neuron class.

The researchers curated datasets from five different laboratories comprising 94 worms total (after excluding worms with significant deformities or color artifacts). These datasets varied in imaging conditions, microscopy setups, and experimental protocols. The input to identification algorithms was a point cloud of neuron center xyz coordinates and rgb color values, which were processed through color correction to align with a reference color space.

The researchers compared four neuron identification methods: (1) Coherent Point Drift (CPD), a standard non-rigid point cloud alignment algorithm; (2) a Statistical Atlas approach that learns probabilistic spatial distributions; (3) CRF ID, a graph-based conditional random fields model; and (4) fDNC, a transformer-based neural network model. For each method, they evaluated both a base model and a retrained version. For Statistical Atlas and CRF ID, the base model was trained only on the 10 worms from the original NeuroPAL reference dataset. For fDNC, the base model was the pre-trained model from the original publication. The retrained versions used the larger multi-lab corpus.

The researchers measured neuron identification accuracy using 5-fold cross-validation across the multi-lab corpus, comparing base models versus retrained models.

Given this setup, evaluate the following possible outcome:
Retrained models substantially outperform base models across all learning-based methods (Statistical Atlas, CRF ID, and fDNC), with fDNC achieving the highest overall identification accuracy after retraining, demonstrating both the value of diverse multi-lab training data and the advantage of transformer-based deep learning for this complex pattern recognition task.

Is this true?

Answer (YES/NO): NO